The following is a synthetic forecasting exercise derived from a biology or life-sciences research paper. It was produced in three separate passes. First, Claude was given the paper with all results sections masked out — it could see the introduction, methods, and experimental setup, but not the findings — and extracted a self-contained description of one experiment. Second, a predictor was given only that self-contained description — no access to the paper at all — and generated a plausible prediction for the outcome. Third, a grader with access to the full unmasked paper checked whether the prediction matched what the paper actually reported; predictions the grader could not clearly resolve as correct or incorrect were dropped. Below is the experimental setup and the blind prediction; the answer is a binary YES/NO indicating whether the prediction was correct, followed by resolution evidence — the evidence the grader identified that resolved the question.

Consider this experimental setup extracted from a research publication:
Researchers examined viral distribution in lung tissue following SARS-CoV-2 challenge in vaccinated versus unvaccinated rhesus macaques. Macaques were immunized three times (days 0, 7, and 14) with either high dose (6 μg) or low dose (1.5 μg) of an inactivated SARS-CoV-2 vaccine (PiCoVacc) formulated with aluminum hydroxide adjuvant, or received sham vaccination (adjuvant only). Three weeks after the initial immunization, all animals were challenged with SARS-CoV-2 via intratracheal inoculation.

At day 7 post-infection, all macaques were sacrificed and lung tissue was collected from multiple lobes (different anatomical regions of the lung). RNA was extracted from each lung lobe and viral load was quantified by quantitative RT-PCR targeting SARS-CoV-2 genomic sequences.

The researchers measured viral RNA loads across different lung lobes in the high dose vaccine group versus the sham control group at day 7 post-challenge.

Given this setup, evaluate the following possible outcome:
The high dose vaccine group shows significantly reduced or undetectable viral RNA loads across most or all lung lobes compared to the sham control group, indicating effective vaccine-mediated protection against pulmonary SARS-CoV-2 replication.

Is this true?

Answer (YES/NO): YES